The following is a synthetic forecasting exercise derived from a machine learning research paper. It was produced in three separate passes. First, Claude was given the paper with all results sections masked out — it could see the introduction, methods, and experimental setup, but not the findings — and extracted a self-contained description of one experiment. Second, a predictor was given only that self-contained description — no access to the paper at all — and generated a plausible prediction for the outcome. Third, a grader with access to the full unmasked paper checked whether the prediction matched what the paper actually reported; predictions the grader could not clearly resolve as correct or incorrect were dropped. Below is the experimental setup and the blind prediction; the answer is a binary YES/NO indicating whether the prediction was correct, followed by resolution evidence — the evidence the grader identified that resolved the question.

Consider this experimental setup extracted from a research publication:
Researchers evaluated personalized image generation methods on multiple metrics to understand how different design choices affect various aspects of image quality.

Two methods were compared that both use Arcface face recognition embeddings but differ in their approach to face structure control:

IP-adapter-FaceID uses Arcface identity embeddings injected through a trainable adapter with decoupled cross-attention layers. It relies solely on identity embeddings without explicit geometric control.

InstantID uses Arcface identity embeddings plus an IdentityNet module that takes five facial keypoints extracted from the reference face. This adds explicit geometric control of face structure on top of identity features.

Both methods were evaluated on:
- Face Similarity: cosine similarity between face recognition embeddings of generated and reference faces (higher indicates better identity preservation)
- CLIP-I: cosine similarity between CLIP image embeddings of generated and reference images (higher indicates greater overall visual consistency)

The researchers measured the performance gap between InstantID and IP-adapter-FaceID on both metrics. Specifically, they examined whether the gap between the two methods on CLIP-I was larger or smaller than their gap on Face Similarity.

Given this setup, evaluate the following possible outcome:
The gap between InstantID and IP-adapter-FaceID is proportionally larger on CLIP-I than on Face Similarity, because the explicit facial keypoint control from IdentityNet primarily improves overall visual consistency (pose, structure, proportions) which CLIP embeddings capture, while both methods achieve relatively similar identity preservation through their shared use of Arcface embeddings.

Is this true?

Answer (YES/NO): NO